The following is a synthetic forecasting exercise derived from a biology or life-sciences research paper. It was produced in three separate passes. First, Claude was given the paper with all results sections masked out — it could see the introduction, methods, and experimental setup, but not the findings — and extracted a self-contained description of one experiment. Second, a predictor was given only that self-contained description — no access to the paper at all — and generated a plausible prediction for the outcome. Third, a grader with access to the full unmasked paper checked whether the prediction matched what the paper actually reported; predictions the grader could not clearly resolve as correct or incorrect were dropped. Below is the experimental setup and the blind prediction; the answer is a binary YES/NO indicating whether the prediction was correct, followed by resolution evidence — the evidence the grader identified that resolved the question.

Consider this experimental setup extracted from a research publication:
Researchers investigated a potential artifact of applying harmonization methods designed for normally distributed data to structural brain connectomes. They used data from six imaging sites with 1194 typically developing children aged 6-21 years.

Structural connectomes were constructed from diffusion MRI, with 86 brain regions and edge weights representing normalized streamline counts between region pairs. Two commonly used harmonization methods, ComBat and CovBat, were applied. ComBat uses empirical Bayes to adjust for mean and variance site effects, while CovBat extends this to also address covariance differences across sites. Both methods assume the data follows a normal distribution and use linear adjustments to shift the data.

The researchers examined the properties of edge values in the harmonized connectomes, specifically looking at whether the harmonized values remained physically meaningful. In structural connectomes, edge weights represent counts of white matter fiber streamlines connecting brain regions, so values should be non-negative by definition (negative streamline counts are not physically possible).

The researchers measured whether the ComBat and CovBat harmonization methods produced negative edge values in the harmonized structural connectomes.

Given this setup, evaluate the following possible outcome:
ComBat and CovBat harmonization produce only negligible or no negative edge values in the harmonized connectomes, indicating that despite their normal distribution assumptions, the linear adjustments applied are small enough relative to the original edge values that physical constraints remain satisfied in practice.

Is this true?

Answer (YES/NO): NO